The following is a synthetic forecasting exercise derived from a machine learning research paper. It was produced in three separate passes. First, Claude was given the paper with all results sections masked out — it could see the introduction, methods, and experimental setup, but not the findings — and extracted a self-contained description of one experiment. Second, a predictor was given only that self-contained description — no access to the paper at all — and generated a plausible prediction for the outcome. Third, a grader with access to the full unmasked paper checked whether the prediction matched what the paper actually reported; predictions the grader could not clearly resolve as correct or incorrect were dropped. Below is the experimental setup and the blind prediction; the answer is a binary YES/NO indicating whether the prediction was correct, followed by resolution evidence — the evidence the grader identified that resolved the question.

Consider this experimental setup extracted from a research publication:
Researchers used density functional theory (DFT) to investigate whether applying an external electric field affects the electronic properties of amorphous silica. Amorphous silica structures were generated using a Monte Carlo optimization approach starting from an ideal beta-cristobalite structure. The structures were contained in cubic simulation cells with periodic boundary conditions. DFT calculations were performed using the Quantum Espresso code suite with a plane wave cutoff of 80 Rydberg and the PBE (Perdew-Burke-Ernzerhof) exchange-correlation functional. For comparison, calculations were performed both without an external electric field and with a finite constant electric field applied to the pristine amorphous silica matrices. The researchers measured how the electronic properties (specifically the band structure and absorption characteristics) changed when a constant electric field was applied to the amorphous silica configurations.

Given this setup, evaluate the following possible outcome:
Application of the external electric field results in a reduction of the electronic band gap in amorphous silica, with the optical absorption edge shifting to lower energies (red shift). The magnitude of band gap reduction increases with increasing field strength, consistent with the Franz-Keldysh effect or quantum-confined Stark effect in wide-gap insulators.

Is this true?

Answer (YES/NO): YES